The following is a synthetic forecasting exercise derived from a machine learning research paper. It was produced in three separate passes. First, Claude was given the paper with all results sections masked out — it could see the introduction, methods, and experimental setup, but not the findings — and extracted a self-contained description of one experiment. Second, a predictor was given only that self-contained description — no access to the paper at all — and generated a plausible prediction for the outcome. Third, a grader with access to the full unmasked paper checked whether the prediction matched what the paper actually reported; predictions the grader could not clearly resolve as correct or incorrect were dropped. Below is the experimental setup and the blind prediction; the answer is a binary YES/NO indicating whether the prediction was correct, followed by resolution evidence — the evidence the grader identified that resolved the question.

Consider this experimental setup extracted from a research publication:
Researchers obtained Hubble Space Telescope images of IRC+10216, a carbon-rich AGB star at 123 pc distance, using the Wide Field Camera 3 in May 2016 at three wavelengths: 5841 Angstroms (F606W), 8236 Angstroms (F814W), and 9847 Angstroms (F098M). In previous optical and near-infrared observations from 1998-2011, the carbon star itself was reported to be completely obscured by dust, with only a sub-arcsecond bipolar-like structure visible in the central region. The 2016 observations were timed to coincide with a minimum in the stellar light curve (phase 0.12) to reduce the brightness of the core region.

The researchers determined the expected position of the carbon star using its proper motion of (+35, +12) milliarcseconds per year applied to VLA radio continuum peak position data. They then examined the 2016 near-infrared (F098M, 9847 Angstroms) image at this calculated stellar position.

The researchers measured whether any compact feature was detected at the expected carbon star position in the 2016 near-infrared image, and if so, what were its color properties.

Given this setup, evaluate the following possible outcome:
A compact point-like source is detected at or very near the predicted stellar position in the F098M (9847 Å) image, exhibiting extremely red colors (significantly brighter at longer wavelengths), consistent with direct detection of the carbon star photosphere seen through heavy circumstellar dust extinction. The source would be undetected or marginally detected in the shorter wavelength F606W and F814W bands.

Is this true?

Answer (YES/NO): NO